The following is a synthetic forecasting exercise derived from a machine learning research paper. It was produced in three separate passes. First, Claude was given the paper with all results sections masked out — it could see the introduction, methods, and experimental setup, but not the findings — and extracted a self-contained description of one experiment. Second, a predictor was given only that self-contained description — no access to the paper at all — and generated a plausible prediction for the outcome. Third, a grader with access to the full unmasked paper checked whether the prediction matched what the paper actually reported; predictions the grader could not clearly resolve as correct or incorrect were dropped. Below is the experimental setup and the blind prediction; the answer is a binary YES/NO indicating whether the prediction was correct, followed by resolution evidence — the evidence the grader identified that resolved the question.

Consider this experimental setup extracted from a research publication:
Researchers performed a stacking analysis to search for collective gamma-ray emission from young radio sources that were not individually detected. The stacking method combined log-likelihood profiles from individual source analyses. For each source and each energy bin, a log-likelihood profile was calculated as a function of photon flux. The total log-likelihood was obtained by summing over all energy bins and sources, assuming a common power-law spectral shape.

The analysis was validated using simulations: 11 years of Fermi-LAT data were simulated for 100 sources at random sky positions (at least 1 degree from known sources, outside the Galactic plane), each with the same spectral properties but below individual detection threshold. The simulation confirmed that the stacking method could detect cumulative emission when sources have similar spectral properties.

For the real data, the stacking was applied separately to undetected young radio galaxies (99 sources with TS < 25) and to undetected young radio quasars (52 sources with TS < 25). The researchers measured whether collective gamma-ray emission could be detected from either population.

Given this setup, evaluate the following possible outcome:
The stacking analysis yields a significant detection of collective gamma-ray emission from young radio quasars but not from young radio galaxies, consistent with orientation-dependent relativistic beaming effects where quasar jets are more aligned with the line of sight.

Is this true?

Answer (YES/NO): NO